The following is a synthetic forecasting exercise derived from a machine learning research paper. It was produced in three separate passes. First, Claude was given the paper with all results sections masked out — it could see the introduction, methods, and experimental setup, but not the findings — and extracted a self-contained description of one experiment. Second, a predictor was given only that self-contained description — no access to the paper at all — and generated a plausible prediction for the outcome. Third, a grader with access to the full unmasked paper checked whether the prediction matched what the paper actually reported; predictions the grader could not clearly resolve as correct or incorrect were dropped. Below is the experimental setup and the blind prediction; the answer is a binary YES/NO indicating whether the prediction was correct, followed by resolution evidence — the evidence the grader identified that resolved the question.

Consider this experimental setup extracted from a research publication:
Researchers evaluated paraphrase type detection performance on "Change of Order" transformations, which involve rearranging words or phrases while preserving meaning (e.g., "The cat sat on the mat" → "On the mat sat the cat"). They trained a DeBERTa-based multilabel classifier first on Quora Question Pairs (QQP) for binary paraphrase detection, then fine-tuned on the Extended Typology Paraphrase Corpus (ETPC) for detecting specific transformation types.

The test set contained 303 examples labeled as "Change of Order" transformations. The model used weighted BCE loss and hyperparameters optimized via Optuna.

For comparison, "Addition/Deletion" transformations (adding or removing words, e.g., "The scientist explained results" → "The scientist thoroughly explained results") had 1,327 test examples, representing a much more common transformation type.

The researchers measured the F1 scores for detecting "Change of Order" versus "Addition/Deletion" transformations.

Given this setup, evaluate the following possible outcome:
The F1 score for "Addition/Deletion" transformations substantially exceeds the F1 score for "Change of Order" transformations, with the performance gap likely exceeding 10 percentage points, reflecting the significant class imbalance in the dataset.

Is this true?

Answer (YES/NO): YES